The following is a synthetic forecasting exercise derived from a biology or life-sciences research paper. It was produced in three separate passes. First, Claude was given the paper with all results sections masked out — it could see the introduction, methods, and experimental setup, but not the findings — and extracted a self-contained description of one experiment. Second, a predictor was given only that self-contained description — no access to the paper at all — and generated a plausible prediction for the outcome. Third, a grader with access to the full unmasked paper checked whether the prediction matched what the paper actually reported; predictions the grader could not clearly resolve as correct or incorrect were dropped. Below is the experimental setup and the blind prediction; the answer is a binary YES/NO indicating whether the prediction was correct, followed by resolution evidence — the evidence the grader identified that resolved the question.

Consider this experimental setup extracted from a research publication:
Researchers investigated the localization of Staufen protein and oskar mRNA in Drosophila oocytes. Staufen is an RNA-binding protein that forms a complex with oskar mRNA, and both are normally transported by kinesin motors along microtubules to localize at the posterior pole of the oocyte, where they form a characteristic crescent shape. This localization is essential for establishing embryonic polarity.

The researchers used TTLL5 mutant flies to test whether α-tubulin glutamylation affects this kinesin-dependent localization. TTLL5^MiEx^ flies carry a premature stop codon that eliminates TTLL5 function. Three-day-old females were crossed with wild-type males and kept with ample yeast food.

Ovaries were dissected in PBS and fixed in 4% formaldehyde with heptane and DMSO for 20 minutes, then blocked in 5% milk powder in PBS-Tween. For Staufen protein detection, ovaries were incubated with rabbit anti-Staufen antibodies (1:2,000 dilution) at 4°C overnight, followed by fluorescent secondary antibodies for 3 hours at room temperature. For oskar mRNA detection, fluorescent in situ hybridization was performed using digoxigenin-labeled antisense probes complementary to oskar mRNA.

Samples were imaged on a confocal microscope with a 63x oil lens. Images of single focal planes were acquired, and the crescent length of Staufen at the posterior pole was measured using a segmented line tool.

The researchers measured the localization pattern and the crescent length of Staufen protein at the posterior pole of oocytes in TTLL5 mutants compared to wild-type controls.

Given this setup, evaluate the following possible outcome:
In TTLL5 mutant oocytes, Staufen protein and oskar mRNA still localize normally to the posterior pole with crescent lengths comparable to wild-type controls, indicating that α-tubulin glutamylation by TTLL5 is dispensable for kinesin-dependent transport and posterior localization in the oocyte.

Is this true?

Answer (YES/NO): NO